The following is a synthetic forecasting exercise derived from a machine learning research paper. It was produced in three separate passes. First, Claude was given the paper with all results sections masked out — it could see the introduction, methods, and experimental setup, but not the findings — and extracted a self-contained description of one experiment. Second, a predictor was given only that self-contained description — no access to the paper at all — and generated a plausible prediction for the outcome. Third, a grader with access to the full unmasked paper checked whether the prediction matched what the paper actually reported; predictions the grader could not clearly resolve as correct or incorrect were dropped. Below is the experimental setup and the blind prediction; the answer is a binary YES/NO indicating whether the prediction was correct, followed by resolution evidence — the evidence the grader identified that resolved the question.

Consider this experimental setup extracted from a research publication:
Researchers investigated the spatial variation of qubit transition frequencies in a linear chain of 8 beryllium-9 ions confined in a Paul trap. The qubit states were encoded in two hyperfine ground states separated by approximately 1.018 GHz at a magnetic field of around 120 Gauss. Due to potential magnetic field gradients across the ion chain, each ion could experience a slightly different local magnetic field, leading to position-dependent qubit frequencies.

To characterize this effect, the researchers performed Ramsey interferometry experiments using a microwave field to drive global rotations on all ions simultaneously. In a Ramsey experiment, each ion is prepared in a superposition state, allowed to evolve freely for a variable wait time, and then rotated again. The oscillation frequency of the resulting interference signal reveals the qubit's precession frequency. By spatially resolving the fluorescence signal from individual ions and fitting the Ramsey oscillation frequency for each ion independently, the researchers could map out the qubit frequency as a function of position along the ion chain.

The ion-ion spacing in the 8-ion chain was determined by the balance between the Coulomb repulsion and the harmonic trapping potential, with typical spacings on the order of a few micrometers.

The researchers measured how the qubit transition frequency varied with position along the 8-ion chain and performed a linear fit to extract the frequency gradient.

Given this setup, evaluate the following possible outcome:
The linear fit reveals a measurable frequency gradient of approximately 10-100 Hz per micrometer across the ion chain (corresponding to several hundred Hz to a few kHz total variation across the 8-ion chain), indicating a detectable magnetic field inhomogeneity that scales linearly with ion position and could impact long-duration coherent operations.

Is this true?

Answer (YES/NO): NO